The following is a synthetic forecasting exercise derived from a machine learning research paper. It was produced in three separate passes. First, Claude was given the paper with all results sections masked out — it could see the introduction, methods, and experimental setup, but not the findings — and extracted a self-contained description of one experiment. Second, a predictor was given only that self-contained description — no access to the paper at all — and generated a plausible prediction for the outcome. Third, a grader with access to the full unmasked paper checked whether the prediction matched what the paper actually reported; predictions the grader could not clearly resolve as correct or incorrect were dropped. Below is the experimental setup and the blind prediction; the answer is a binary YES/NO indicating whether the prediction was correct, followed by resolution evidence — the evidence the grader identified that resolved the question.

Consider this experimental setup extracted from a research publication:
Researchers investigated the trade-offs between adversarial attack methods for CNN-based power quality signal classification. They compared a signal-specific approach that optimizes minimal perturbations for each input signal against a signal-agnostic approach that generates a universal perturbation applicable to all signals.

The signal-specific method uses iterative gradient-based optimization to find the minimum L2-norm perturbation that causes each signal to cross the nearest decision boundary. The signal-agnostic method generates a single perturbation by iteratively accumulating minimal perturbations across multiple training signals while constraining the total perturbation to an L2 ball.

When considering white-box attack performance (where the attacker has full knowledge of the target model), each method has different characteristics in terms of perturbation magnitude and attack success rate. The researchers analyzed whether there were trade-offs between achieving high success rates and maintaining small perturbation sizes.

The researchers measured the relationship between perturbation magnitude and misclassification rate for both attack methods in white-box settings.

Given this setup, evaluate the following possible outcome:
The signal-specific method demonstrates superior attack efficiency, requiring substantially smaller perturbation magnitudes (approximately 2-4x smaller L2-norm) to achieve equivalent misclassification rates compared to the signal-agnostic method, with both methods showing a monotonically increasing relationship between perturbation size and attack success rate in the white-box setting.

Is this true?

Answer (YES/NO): NO